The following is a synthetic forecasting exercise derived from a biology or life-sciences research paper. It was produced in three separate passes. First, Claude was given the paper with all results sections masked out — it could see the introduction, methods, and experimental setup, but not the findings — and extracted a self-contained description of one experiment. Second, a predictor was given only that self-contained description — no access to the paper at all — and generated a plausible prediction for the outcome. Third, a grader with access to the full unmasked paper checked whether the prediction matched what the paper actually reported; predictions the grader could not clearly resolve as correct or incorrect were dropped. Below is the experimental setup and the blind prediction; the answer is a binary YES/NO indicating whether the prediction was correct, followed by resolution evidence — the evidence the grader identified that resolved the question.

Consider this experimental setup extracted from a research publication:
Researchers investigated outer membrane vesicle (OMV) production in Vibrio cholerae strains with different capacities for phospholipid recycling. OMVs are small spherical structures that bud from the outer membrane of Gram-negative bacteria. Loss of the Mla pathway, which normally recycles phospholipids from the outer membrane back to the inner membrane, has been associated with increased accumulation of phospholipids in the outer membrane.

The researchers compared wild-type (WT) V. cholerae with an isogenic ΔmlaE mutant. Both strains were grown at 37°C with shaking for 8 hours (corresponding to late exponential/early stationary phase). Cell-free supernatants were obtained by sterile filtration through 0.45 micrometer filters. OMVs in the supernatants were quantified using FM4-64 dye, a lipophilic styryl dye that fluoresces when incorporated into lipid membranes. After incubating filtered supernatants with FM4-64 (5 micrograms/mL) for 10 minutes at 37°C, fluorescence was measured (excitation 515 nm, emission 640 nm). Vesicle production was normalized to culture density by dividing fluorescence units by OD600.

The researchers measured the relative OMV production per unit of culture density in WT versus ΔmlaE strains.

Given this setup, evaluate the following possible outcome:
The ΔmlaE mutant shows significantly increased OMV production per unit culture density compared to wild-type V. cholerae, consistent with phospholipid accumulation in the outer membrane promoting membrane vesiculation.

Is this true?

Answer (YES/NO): YES